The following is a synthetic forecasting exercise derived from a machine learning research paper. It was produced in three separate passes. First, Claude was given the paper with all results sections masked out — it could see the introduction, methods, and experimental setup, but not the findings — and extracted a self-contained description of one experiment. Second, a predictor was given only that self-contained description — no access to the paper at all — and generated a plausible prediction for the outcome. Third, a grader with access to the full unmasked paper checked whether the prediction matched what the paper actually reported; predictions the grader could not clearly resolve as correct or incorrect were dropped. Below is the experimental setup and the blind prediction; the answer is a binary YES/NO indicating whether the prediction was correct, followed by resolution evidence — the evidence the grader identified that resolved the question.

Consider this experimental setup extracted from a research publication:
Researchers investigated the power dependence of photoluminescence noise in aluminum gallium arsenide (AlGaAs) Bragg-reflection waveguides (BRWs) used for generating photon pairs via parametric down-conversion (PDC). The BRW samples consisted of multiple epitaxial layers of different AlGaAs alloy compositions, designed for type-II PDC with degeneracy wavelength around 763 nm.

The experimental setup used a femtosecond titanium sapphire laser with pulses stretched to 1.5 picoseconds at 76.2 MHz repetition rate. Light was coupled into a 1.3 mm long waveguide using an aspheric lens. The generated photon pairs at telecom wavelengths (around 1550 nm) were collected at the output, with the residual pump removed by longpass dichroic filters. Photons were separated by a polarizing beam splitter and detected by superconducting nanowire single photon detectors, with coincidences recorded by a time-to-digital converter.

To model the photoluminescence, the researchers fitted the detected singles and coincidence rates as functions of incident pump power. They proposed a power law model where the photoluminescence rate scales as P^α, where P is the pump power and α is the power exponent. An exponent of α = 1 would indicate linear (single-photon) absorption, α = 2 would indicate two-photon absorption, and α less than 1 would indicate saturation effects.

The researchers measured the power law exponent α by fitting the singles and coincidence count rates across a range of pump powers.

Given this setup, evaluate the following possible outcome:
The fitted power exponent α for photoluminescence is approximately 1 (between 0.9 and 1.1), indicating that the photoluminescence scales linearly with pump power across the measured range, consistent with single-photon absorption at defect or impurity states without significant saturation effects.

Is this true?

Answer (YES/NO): NO